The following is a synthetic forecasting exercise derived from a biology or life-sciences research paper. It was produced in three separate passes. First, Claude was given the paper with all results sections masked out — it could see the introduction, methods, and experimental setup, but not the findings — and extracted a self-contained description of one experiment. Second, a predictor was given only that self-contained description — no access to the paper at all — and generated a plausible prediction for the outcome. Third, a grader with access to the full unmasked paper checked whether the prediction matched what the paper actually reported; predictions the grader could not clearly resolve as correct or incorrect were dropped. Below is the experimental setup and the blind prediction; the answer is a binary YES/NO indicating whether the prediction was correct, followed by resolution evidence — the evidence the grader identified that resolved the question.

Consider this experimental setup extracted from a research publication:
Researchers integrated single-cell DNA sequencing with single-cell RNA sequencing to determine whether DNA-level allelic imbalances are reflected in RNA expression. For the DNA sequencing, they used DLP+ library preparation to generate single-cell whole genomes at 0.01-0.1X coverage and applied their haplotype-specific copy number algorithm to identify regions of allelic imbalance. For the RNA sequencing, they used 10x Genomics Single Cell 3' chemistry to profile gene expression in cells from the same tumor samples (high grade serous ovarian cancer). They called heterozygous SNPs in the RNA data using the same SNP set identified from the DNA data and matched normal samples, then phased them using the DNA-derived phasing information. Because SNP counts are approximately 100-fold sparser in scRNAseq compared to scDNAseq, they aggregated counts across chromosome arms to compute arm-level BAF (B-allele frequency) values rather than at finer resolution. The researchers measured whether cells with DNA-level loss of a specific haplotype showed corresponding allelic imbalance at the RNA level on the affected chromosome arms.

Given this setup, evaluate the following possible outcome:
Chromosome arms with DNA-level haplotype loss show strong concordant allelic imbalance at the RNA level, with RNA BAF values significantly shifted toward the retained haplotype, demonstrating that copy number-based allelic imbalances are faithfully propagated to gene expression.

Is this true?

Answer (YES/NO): YES